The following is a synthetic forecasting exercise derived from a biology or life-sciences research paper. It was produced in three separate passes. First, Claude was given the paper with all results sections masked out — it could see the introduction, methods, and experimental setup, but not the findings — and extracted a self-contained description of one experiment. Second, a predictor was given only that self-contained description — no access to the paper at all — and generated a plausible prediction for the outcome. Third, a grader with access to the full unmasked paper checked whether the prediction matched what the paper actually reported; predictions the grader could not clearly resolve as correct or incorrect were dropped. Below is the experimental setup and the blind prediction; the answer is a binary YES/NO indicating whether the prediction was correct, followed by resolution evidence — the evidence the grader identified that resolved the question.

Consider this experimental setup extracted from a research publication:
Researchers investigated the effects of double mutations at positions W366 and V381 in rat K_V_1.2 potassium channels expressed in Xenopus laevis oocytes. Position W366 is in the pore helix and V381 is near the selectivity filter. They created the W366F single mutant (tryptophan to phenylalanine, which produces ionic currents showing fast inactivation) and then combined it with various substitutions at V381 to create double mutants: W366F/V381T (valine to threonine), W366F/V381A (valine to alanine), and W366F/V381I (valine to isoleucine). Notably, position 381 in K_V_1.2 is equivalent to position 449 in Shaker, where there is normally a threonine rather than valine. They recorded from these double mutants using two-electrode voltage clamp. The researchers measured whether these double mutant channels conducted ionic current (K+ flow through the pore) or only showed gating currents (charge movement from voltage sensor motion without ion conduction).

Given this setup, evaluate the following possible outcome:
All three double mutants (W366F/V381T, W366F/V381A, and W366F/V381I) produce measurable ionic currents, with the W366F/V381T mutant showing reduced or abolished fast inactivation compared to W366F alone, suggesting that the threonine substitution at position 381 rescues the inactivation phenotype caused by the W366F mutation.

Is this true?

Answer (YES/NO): NO